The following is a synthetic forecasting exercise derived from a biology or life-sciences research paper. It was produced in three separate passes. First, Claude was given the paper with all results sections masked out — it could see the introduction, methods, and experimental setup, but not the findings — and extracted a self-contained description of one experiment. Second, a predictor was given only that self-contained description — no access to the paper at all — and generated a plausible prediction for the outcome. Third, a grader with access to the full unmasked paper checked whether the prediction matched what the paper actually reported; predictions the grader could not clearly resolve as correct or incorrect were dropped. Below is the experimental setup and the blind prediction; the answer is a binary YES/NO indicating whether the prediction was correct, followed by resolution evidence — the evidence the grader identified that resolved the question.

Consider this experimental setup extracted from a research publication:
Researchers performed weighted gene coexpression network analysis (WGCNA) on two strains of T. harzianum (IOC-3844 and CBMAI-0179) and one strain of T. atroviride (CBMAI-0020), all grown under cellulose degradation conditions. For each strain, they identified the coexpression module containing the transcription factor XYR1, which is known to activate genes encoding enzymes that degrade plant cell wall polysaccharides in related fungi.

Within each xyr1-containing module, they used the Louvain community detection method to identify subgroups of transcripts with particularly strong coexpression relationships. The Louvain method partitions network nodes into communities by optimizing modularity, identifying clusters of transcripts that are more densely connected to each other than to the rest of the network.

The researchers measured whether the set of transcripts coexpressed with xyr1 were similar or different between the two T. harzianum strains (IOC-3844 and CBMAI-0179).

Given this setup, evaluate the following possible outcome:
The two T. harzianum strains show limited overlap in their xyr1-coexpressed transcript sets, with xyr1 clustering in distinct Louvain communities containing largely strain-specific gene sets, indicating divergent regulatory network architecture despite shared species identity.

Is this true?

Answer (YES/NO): YES